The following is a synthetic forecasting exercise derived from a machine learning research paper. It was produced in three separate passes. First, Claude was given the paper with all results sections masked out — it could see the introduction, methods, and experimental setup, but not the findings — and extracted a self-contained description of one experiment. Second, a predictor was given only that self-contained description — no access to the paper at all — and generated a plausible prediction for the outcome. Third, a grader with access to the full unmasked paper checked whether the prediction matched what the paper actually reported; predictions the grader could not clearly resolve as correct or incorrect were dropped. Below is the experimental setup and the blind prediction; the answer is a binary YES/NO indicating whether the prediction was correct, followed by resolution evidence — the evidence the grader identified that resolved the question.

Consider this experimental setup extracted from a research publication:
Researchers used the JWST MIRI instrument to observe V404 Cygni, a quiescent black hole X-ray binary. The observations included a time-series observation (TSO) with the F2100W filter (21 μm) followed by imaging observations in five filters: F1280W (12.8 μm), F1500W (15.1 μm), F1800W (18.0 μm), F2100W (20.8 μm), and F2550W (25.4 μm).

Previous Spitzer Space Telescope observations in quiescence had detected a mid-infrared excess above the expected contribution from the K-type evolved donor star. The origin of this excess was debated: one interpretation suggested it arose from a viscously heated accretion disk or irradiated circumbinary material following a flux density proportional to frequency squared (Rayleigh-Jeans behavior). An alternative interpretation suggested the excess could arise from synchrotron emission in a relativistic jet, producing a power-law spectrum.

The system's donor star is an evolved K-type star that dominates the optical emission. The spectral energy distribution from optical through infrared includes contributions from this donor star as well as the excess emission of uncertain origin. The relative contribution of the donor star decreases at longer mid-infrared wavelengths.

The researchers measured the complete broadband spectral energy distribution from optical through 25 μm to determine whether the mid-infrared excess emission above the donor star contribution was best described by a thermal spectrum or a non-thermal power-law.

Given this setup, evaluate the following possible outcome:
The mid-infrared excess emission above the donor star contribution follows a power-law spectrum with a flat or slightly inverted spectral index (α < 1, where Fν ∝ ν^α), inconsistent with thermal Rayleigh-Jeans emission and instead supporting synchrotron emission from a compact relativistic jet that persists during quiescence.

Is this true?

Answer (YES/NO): YES